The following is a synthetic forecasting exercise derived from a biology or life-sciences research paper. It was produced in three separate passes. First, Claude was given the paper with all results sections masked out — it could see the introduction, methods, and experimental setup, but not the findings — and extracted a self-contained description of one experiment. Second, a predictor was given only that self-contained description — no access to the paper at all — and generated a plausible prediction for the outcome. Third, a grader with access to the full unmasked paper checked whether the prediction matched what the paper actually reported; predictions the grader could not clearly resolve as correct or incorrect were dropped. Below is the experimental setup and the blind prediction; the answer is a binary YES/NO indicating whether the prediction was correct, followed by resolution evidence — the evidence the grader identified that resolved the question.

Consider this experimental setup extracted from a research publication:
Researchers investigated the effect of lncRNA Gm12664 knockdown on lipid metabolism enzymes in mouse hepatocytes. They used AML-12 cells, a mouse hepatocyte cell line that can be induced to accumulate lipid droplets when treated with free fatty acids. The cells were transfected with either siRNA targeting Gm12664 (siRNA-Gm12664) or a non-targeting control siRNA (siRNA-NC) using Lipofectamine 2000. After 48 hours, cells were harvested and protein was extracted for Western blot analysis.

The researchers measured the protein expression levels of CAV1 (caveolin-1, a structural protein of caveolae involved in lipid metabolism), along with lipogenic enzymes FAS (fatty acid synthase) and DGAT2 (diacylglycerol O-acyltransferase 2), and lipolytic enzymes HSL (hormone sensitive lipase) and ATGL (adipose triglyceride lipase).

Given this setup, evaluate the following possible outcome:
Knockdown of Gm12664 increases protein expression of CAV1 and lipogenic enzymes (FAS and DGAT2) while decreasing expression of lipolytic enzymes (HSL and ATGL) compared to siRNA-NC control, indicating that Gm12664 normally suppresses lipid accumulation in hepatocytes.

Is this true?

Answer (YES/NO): NO